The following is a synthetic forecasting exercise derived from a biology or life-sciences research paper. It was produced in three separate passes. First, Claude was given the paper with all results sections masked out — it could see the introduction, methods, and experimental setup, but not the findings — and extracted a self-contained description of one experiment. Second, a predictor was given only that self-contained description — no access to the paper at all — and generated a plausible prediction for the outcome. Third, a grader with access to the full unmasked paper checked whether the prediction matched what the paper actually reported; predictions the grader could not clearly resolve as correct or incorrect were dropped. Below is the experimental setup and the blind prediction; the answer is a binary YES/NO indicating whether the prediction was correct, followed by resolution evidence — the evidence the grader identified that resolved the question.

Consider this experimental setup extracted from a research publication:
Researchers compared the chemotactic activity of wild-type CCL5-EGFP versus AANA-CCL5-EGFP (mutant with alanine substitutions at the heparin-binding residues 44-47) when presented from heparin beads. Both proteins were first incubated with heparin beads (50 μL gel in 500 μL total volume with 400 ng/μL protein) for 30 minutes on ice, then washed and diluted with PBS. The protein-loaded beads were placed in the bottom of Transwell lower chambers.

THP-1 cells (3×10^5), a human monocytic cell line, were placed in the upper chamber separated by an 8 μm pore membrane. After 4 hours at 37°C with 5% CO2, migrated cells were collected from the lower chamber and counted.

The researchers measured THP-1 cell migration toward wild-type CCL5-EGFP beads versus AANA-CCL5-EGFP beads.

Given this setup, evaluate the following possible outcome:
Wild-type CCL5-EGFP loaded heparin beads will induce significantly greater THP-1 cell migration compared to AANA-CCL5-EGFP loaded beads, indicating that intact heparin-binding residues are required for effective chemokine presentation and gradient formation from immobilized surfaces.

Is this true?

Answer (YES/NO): YES